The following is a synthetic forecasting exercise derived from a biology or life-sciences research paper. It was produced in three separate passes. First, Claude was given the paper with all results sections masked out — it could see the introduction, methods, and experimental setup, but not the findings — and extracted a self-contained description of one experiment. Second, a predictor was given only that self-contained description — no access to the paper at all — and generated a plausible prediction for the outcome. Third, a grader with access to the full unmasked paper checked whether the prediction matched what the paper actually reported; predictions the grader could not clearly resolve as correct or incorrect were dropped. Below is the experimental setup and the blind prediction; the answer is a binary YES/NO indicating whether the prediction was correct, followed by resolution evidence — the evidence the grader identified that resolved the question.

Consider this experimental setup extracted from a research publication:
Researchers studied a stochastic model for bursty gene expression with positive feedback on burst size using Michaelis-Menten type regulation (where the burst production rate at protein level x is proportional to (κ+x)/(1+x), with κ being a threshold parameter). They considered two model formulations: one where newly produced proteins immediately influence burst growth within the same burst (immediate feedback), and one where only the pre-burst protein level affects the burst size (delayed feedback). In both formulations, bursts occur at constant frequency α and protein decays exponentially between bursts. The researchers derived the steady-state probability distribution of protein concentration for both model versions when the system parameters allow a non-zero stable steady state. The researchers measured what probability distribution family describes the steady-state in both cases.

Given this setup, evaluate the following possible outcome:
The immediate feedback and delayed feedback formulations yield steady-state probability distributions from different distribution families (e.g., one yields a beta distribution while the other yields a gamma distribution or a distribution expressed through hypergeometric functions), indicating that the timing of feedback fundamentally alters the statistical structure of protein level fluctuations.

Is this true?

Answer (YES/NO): NO